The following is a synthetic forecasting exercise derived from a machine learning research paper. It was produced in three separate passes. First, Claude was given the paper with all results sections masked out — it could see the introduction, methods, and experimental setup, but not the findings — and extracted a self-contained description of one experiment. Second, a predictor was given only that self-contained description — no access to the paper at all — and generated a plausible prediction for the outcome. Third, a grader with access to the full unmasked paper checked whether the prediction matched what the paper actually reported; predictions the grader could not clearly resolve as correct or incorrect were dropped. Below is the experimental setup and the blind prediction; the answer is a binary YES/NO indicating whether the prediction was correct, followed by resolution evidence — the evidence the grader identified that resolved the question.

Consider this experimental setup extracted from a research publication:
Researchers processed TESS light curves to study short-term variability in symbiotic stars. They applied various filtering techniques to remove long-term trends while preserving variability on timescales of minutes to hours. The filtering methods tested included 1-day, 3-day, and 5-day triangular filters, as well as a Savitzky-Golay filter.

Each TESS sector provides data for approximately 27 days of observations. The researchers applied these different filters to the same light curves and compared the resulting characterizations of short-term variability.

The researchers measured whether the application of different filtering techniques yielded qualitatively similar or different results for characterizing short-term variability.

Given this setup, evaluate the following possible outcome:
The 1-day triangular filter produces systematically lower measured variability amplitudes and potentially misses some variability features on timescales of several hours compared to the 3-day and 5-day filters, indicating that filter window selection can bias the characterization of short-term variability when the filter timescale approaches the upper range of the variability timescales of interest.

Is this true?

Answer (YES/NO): NO